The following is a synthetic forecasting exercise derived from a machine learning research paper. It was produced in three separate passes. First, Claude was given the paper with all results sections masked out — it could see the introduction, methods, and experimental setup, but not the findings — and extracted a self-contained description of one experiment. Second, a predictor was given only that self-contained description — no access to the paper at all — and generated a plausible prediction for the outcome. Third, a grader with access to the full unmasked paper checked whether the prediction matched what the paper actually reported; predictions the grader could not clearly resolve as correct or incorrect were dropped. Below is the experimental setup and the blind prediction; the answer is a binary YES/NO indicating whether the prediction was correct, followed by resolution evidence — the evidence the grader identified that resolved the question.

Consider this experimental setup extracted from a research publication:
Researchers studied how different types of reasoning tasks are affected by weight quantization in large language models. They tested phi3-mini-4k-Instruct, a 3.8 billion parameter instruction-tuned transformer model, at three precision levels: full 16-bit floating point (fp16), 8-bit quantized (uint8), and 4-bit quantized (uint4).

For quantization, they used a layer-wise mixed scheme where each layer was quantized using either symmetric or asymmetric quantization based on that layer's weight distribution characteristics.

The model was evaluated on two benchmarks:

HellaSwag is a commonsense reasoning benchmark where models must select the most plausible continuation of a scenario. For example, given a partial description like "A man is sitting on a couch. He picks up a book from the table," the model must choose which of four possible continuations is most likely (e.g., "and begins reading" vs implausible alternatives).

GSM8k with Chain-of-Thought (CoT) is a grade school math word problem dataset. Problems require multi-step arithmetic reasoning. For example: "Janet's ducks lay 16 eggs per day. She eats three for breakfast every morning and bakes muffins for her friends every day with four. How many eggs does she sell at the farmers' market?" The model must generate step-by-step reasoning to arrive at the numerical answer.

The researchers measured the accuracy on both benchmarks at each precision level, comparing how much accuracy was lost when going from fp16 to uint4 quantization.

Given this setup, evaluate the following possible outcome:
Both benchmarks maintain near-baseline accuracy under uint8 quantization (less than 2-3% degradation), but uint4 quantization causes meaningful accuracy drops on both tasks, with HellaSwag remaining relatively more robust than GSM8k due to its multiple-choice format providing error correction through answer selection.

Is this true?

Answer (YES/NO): NO